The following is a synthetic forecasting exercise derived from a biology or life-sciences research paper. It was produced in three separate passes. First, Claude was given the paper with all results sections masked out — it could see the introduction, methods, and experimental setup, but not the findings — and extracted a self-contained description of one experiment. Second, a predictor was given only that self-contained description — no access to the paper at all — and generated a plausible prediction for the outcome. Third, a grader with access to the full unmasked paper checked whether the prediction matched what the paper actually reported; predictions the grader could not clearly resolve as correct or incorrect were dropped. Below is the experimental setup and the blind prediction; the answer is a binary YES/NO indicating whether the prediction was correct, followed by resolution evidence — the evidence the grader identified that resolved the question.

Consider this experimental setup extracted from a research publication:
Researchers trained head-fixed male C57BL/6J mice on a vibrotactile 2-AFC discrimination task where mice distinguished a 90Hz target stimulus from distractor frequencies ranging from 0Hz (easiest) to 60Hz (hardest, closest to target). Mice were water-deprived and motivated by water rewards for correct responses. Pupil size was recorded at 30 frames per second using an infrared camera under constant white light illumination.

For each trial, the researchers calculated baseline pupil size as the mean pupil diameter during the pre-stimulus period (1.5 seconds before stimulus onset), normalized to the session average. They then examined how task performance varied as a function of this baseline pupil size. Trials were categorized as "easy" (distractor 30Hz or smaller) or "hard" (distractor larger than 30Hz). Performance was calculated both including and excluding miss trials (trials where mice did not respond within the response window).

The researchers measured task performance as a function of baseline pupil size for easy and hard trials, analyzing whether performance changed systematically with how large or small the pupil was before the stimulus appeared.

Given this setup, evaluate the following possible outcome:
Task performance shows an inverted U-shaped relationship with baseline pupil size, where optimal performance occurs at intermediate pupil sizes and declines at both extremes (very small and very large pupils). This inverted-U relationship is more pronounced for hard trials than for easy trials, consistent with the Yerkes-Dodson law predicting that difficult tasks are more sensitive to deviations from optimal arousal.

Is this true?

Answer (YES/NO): NO